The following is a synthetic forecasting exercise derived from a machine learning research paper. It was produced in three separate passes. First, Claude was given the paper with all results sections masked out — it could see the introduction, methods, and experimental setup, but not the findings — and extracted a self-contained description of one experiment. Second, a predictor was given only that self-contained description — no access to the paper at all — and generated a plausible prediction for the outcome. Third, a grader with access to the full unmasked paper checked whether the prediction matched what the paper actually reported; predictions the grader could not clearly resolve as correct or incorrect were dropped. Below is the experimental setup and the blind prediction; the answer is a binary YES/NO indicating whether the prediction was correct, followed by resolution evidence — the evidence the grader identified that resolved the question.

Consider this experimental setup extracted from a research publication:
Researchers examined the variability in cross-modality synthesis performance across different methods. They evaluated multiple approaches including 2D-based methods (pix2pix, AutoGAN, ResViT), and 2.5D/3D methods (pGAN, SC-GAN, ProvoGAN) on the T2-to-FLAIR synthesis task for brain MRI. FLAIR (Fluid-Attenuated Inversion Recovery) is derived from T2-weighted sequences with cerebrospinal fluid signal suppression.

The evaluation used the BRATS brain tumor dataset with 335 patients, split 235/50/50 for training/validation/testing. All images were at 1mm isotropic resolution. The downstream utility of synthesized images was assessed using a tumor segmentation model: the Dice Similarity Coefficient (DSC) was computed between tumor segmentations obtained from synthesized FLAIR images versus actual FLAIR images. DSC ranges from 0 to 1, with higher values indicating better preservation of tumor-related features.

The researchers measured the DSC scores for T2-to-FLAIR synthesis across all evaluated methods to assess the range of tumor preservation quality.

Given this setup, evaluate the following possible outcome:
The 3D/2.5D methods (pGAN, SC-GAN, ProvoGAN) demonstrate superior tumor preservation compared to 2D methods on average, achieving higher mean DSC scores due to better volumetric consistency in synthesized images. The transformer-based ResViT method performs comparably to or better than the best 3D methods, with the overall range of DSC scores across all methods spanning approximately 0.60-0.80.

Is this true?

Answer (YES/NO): NO